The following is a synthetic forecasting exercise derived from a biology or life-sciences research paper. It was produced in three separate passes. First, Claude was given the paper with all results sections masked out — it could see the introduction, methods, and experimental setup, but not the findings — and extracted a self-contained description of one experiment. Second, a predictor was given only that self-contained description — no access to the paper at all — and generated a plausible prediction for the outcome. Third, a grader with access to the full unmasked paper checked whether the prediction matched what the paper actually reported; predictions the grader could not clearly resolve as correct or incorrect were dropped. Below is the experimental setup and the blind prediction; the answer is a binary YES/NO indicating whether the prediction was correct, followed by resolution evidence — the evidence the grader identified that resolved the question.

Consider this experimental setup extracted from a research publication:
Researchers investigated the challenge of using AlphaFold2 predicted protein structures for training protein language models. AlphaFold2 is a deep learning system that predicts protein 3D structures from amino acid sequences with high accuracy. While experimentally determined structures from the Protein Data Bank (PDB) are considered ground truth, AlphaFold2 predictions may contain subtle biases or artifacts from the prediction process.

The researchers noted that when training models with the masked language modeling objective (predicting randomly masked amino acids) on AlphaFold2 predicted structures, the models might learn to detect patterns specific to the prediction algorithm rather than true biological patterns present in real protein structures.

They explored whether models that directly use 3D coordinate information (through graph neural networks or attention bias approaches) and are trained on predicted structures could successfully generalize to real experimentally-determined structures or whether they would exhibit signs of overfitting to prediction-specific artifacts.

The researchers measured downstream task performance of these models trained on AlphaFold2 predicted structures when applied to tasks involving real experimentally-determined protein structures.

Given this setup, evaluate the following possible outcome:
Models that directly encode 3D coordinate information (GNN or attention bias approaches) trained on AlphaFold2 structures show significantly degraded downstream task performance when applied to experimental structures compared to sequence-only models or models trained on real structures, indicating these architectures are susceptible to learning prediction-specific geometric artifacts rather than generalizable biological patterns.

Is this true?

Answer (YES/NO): YES